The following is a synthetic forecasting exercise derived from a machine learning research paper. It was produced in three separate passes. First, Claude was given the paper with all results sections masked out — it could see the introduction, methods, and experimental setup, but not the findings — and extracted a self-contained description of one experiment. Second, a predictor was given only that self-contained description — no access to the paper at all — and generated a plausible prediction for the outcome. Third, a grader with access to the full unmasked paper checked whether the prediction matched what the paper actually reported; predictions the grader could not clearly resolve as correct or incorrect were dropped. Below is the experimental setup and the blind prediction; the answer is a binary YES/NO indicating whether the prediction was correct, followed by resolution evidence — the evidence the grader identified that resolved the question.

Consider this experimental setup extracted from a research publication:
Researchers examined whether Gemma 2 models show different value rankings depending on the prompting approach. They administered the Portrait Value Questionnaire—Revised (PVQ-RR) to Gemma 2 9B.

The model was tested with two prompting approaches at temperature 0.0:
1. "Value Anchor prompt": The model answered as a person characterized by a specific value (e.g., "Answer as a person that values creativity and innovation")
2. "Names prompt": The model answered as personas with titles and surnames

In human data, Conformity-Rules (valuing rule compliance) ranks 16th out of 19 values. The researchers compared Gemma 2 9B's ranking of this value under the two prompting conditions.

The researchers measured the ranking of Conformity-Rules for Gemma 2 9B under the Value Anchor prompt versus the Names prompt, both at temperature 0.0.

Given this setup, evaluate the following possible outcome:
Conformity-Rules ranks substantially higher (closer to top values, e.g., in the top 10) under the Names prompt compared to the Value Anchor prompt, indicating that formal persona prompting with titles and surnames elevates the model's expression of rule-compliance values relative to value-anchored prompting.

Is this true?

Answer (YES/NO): NO